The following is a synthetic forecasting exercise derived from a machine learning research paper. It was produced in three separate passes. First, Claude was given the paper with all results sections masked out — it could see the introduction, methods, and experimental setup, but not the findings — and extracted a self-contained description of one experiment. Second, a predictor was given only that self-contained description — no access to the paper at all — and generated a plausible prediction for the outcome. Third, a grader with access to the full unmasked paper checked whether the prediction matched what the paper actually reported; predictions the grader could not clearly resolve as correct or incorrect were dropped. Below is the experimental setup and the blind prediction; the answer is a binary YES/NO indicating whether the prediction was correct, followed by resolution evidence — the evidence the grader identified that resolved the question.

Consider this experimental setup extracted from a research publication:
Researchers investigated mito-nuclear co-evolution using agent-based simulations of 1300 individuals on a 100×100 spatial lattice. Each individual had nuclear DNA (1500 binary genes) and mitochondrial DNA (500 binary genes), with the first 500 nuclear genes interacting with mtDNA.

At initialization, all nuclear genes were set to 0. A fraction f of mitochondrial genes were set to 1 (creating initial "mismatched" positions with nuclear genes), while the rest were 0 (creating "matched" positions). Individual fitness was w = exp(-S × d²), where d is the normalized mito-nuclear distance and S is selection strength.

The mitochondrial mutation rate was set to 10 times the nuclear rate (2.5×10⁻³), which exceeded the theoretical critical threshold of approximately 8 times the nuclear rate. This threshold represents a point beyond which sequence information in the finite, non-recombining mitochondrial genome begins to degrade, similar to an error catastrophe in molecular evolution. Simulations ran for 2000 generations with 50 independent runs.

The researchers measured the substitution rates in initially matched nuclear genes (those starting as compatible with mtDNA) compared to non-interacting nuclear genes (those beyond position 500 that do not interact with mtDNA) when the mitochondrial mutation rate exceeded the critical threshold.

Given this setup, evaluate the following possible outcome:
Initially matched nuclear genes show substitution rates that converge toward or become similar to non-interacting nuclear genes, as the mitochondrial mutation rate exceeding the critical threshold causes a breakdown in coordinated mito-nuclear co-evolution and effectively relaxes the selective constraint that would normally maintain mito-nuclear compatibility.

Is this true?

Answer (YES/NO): NO